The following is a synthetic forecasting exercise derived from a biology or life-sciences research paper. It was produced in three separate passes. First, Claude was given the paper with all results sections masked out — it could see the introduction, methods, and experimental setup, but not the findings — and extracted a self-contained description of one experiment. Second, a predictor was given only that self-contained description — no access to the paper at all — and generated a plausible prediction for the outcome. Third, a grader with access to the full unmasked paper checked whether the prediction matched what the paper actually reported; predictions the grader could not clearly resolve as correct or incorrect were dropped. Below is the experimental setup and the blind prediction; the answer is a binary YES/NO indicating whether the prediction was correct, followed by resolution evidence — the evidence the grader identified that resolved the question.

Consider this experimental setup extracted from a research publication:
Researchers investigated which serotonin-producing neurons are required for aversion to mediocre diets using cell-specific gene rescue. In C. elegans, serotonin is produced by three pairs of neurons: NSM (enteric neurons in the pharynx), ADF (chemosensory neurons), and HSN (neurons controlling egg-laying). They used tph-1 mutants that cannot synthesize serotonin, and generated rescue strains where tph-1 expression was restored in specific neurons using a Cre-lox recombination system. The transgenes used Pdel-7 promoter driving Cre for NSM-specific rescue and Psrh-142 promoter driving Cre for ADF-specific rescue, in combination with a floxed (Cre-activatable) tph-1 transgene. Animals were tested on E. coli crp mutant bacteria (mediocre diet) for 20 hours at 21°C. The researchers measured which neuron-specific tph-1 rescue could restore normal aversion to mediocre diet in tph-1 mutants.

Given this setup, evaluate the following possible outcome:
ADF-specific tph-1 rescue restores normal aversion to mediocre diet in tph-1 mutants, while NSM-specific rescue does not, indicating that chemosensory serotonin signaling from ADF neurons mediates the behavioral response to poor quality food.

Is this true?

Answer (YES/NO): NO